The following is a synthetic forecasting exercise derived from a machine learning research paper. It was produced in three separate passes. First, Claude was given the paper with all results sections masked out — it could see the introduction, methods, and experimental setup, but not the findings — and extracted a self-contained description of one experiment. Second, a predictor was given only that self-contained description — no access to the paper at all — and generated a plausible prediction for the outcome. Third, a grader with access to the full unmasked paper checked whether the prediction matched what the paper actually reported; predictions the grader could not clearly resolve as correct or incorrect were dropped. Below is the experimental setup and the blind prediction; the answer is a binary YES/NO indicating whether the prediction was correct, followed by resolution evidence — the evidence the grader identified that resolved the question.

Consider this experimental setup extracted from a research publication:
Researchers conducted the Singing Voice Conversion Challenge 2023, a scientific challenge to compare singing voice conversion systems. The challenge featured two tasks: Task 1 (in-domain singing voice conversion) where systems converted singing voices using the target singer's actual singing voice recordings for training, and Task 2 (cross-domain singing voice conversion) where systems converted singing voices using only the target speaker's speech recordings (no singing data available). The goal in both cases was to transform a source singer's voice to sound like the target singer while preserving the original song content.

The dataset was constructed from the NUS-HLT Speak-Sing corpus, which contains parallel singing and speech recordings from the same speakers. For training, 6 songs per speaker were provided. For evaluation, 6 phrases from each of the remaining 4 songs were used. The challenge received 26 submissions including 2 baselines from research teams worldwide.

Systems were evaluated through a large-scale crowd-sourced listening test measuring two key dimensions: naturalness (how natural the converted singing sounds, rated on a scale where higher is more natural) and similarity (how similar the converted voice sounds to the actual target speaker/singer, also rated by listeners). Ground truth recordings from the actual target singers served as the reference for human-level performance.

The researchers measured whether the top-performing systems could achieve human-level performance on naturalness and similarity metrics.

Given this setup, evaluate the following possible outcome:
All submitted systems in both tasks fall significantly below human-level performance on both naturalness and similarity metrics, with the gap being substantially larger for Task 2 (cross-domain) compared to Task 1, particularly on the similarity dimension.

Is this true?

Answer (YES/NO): NO